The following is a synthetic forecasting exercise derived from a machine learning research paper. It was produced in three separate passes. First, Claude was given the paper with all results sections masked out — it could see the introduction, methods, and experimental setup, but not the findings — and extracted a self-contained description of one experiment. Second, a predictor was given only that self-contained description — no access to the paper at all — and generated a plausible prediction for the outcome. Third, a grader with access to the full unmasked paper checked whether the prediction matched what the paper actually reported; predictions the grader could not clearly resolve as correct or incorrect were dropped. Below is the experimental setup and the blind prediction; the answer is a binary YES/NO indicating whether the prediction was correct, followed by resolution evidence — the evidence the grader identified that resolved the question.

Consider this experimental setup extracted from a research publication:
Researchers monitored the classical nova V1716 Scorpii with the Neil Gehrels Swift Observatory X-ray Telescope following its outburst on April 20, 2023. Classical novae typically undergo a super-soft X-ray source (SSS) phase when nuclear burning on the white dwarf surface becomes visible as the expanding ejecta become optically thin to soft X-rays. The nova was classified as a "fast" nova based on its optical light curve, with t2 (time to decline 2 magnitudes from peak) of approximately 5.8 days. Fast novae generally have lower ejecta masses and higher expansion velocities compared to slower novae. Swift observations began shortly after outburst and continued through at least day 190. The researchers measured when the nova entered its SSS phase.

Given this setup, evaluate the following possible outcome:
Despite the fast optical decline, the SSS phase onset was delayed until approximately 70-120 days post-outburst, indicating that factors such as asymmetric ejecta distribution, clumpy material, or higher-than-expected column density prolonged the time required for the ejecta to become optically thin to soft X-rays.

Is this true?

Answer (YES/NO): NO